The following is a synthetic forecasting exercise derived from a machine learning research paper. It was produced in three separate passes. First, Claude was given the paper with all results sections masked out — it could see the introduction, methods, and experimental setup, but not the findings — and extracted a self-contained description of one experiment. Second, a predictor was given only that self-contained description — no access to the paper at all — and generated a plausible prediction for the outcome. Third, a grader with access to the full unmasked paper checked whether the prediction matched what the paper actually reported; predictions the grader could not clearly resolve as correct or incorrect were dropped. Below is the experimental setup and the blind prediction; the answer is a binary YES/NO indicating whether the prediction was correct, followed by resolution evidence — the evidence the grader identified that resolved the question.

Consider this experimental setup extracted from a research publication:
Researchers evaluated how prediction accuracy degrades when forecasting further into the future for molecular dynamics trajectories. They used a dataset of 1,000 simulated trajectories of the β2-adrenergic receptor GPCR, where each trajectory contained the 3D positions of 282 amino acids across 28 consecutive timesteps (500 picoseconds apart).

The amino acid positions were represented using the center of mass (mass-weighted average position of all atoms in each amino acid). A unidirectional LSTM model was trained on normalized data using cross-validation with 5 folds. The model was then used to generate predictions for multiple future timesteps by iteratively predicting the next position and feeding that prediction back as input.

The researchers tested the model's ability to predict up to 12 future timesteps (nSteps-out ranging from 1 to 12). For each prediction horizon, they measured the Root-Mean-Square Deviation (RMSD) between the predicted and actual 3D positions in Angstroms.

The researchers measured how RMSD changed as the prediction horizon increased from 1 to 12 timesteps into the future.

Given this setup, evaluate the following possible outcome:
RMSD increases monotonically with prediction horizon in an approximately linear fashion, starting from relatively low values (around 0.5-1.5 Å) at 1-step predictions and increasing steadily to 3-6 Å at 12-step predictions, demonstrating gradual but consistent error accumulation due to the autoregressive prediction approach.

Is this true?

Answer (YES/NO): NO